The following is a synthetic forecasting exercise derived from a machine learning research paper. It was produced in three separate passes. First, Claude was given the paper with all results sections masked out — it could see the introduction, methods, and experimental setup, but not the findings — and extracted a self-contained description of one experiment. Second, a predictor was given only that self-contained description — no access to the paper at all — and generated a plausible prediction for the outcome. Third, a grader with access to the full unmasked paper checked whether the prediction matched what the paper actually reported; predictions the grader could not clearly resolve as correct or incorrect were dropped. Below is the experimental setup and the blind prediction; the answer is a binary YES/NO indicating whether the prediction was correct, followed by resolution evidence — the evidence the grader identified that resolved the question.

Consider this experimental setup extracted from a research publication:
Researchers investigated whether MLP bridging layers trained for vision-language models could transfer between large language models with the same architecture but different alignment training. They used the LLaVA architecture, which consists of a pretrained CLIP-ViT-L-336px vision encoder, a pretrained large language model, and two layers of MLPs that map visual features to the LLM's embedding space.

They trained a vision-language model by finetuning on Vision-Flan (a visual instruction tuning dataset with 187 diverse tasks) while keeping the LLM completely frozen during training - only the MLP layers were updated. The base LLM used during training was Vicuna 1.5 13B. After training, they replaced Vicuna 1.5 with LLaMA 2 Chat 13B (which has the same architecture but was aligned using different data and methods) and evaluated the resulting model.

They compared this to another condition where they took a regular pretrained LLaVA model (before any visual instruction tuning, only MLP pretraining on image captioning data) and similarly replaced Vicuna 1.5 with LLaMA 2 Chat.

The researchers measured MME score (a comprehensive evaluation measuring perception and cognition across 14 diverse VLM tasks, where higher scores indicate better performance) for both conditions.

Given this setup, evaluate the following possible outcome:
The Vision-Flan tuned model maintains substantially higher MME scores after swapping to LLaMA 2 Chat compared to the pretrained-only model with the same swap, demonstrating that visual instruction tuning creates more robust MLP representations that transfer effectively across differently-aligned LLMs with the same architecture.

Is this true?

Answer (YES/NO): YES